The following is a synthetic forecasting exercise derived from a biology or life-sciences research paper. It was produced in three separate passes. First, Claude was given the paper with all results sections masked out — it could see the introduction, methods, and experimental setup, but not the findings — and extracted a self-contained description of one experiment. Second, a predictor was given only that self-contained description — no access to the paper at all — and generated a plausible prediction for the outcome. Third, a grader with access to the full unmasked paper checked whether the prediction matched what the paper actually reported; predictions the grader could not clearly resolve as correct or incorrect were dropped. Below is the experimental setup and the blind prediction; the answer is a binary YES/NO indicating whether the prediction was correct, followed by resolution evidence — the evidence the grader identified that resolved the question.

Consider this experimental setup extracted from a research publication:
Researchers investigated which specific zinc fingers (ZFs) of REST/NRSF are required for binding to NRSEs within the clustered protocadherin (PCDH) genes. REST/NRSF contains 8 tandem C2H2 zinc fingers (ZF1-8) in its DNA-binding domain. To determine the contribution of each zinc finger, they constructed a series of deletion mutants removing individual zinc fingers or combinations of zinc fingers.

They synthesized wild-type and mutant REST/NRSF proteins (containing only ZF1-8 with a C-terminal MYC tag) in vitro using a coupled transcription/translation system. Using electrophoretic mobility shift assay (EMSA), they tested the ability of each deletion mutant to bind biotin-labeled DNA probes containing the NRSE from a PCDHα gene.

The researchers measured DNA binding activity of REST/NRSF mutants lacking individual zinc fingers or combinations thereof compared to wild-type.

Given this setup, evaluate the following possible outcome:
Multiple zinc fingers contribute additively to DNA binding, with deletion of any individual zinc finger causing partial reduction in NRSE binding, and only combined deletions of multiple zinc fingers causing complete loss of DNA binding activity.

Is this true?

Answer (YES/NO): NO